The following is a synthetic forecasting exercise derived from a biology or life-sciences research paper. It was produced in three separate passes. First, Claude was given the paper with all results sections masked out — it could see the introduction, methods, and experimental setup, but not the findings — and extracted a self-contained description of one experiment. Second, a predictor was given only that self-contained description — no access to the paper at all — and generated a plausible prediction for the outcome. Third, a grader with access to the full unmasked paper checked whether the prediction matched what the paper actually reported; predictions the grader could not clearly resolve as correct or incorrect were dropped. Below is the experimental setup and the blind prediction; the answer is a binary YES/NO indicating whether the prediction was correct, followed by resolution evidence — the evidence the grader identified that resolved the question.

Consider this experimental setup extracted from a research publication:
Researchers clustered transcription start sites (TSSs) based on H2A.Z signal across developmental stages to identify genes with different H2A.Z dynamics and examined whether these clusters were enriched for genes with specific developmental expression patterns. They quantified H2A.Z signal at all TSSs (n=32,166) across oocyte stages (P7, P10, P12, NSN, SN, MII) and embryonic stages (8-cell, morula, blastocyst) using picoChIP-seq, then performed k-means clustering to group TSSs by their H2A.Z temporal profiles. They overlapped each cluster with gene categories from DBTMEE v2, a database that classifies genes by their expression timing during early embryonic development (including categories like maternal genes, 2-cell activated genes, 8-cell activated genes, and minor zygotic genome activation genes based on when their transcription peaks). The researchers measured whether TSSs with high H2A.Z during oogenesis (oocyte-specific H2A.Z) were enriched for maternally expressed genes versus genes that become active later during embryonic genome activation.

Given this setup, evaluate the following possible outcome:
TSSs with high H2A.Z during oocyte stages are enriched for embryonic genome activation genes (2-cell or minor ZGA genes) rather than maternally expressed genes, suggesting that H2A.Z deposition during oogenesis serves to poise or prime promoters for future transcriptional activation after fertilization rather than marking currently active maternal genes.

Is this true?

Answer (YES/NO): YES